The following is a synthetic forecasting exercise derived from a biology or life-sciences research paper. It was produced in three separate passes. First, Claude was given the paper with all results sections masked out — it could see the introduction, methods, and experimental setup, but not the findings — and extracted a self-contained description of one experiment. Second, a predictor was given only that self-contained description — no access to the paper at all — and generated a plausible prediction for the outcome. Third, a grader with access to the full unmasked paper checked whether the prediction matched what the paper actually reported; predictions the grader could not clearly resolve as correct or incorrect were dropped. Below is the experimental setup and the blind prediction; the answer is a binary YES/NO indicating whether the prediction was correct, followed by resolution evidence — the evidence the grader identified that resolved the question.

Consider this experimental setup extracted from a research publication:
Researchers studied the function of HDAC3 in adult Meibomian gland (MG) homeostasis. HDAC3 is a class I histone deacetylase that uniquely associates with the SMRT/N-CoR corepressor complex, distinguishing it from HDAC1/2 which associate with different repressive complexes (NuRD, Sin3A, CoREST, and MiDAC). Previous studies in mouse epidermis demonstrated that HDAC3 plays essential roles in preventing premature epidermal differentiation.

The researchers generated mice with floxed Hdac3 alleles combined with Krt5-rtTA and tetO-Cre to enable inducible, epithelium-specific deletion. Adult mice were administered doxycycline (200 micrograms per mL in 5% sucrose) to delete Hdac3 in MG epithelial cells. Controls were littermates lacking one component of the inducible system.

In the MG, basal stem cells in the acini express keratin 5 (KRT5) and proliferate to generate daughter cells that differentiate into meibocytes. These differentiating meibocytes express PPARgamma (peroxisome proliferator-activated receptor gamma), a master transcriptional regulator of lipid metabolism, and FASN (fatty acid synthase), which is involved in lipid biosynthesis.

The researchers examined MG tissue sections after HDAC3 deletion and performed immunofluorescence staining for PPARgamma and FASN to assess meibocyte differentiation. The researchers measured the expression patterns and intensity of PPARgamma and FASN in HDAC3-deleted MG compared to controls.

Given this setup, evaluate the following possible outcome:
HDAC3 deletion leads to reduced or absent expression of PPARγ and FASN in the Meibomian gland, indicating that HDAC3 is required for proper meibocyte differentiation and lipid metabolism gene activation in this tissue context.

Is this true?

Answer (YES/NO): YES